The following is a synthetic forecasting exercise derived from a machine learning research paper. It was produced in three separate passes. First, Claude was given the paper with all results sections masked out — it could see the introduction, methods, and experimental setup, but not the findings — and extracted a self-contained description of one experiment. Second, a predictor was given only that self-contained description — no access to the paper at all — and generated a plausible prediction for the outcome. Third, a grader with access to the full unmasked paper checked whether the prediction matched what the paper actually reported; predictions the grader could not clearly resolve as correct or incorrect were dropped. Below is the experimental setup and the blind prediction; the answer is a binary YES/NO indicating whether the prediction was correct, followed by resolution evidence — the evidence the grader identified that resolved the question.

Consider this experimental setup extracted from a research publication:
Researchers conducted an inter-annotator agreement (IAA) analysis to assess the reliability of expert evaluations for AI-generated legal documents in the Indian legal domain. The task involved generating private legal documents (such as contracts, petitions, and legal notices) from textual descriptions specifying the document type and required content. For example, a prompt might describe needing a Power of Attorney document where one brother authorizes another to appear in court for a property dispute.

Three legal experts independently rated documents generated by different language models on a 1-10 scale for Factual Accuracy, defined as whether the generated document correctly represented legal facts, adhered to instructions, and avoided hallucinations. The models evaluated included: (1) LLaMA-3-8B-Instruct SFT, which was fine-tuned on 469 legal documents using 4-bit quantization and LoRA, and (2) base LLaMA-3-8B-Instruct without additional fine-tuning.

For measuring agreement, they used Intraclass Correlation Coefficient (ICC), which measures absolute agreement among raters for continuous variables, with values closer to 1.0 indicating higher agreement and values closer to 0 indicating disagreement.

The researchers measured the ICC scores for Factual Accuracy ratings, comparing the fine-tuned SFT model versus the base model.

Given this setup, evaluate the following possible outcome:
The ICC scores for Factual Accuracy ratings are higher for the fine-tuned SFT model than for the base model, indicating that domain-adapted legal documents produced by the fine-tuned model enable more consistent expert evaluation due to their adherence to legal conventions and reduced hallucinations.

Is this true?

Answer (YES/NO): NO